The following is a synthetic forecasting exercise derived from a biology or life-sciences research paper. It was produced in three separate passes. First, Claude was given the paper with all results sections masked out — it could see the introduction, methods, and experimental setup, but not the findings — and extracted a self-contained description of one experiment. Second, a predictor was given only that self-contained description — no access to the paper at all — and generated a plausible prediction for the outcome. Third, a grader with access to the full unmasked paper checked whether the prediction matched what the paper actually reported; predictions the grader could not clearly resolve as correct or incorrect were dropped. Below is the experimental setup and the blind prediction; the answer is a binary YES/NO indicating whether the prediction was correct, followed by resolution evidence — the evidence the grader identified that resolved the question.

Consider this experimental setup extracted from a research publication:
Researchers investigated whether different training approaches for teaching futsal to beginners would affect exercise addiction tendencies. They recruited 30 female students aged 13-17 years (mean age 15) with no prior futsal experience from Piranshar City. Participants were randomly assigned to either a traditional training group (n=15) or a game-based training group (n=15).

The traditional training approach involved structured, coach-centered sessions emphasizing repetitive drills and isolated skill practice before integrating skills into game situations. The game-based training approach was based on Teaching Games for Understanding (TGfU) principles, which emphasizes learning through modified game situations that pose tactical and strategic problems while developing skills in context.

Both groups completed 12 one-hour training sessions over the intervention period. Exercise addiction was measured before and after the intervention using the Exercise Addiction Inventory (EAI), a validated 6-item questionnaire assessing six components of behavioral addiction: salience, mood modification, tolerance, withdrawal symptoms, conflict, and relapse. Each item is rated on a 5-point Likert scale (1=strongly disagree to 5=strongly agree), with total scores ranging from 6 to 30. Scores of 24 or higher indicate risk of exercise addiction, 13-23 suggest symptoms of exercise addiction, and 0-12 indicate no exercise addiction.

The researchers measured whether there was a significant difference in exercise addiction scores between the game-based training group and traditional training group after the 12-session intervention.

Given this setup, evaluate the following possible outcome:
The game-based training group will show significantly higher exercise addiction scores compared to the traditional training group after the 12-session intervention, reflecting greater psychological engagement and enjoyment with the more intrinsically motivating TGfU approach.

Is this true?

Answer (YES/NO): NO